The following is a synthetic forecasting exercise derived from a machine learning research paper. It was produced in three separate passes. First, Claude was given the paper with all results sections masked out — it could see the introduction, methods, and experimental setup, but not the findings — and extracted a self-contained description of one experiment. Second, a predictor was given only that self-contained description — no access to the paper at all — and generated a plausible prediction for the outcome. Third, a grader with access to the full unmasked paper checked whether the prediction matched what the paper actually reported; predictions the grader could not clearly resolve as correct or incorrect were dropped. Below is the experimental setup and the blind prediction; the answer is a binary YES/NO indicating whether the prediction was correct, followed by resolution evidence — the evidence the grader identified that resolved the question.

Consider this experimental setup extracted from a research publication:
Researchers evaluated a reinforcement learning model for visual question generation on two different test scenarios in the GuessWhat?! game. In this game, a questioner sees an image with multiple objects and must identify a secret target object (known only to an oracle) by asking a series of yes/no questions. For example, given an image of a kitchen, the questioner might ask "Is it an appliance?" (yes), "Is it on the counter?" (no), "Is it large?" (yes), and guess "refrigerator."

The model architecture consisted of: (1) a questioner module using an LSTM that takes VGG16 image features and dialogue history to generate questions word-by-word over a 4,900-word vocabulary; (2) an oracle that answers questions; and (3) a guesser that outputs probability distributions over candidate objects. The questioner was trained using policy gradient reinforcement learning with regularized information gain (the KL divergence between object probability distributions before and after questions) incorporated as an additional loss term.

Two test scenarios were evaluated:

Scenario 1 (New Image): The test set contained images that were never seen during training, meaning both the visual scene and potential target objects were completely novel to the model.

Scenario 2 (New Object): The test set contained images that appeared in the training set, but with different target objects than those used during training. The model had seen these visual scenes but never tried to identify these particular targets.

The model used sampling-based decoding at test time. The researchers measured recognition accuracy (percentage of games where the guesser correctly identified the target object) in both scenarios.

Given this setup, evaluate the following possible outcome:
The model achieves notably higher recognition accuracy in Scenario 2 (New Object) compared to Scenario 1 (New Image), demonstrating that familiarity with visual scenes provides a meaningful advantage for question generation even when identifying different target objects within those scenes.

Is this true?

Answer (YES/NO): NO